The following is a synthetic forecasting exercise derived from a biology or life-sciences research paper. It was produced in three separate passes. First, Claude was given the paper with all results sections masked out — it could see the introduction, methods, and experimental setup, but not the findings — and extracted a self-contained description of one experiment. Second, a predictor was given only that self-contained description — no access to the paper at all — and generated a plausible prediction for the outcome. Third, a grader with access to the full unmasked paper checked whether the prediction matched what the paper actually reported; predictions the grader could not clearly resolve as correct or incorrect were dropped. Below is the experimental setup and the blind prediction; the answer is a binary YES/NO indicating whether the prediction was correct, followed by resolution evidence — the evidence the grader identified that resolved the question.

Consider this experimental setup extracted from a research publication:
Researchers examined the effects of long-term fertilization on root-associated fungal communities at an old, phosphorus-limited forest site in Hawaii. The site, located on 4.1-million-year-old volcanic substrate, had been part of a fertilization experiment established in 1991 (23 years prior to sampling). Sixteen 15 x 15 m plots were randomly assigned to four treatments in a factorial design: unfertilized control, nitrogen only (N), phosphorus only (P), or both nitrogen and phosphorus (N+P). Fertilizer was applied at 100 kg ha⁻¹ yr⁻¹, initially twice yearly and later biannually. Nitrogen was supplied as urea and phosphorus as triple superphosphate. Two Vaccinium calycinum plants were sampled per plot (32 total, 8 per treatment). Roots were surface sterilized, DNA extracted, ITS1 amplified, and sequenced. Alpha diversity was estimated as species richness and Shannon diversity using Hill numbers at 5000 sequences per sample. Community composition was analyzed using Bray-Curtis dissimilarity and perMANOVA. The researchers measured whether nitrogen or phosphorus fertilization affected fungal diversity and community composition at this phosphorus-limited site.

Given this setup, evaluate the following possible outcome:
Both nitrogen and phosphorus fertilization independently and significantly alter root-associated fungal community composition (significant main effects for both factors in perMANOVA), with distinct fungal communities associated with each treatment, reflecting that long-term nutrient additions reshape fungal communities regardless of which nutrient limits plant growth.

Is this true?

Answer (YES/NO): YES